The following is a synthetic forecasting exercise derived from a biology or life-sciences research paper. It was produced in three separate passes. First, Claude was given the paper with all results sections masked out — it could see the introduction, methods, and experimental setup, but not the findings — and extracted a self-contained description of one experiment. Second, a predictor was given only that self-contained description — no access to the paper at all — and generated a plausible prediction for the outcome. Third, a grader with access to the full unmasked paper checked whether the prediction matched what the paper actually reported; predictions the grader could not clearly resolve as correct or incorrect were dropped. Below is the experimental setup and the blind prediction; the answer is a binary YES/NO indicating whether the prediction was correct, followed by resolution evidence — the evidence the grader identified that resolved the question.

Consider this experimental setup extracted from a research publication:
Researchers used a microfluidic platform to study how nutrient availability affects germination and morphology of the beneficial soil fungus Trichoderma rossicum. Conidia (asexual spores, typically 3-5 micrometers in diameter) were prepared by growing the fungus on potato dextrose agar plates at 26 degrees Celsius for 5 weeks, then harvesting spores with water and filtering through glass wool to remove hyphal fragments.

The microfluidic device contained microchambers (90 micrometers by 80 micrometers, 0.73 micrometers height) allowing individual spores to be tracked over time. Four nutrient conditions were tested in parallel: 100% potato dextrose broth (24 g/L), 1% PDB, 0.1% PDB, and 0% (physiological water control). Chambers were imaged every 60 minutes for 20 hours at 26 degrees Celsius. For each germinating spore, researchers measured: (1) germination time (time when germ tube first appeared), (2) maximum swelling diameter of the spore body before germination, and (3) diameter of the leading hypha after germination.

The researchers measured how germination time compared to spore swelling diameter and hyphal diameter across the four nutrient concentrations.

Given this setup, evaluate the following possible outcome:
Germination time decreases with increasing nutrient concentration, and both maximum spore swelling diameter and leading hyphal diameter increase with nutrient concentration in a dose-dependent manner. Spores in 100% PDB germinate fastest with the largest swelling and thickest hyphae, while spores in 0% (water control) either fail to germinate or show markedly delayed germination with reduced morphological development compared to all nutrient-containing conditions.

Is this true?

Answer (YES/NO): NO